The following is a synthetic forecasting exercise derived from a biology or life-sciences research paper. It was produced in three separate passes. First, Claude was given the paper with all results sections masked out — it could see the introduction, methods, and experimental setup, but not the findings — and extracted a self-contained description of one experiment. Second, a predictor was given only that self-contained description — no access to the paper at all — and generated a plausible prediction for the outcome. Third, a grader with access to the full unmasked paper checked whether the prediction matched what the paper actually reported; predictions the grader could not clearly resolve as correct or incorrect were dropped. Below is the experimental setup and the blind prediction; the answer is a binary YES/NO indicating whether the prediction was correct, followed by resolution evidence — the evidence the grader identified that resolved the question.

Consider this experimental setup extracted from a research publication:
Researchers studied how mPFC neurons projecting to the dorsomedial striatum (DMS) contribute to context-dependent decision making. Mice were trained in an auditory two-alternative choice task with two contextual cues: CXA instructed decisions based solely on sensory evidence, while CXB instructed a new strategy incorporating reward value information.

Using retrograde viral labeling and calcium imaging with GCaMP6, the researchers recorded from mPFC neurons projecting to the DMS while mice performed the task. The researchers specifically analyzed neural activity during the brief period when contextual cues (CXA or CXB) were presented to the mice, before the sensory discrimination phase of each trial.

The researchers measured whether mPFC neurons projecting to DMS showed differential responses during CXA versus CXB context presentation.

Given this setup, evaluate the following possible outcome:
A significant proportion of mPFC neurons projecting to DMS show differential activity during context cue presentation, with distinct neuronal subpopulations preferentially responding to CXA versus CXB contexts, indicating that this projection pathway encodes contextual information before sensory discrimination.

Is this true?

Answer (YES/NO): NO